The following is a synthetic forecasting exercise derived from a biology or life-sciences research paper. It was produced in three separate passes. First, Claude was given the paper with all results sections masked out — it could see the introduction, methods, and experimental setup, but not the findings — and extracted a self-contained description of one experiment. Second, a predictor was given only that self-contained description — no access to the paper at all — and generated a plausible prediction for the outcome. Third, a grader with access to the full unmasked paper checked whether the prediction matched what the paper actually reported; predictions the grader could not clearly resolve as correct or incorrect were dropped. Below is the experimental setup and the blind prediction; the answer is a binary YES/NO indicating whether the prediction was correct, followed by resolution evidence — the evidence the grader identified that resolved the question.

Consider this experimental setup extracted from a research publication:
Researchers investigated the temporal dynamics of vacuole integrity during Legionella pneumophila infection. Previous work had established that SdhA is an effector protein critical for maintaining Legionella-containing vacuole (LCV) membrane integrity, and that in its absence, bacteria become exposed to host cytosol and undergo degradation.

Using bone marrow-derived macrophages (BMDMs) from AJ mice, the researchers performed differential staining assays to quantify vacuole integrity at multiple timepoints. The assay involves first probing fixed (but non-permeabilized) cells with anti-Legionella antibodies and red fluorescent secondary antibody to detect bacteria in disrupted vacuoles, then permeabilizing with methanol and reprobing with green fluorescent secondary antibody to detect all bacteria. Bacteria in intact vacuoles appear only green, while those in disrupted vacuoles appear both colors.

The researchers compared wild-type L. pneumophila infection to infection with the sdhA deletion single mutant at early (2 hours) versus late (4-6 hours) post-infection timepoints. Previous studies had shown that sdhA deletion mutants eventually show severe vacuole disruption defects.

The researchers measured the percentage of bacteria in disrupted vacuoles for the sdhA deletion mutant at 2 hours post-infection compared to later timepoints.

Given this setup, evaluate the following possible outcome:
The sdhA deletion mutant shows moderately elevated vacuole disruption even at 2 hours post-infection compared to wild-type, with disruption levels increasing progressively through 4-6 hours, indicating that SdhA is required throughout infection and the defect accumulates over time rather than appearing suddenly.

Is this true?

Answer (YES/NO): NO